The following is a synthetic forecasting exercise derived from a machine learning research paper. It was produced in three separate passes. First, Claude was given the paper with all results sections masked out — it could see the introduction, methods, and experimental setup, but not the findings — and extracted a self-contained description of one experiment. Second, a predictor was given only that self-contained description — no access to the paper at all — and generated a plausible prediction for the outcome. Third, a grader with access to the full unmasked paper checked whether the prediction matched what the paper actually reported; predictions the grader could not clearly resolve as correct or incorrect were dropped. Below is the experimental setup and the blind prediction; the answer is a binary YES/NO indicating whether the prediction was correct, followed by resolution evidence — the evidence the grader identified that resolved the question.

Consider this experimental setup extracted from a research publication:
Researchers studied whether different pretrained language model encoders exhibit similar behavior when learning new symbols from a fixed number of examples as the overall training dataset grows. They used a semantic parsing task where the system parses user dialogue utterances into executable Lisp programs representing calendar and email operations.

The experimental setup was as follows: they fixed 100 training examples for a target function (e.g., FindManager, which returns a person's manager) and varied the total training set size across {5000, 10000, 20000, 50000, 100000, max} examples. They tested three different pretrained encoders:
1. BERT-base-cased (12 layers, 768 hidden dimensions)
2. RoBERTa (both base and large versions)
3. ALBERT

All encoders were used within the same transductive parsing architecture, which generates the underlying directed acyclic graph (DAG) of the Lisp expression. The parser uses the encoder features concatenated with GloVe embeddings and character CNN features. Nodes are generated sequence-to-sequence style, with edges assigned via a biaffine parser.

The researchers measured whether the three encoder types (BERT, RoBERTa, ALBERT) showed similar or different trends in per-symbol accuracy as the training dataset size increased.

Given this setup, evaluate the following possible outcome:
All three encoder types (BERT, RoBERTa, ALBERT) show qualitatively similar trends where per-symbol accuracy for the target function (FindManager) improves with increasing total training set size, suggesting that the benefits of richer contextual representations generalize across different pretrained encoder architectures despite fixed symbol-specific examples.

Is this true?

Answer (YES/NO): NO